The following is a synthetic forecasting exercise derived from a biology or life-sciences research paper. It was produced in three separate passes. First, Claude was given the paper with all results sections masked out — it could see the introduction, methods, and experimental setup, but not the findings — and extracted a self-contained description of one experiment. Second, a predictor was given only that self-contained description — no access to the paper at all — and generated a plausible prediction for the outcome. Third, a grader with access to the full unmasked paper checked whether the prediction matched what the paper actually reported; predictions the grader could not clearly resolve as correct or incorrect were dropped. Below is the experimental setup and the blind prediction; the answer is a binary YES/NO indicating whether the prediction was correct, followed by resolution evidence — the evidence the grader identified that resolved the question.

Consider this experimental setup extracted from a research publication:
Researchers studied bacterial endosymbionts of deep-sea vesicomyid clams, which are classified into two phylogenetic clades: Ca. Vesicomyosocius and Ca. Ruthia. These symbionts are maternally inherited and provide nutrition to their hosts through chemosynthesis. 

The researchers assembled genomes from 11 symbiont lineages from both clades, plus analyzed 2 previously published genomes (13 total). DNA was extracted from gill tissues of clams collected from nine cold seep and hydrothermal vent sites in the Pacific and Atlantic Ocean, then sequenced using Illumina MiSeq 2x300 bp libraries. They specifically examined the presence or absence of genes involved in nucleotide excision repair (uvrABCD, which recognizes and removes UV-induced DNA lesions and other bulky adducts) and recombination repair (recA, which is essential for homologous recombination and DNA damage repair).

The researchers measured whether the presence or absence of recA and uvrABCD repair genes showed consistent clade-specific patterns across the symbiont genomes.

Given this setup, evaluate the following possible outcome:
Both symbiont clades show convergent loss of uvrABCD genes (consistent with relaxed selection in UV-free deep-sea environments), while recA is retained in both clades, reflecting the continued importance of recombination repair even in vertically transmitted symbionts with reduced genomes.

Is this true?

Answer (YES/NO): NO